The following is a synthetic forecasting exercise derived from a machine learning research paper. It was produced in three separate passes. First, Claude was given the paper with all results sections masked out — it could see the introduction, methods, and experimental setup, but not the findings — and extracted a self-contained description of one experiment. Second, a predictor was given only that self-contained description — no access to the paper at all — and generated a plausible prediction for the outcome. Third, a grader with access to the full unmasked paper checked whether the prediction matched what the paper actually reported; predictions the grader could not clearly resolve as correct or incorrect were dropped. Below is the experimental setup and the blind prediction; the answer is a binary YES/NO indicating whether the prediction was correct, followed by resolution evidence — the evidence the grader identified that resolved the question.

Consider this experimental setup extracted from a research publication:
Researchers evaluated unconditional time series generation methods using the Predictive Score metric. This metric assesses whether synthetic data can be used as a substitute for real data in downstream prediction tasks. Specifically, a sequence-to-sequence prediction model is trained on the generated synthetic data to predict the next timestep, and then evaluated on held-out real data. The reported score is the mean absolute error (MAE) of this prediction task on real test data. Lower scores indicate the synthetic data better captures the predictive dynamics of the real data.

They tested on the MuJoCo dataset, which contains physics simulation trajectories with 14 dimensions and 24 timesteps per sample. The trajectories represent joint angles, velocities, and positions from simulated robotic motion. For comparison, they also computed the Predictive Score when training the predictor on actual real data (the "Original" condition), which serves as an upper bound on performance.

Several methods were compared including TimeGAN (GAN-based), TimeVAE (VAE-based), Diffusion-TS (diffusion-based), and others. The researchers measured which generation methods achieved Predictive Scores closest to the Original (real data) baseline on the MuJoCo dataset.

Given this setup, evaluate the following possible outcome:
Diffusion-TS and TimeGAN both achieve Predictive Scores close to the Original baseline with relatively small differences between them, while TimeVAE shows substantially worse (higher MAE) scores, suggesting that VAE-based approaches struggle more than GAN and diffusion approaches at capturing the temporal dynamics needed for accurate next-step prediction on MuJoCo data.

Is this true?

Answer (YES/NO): NO